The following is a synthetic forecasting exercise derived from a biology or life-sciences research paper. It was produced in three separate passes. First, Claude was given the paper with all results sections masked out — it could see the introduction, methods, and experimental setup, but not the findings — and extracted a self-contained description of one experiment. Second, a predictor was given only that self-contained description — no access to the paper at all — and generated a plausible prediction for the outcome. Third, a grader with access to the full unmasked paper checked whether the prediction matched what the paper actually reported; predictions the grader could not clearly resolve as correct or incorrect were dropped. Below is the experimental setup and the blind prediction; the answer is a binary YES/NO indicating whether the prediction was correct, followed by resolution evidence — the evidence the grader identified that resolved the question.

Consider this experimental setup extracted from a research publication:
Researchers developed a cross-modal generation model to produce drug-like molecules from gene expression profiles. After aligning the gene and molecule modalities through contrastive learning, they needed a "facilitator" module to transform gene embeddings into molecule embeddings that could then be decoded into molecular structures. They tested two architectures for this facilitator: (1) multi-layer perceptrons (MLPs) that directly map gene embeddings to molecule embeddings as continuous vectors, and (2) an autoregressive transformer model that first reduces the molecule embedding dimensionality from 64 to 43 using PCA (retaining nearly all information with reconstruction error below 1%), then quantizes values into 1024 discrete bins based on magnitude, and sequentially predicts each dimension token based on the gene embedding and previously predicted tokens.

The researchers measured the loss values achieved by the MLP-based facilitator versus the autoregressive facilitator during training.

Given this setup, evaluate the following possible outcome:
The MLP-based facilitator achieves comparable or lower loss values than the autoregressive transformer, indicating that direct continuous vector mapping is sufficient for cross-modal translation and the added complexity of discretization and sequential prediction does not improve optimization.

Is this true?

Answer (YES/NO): NO